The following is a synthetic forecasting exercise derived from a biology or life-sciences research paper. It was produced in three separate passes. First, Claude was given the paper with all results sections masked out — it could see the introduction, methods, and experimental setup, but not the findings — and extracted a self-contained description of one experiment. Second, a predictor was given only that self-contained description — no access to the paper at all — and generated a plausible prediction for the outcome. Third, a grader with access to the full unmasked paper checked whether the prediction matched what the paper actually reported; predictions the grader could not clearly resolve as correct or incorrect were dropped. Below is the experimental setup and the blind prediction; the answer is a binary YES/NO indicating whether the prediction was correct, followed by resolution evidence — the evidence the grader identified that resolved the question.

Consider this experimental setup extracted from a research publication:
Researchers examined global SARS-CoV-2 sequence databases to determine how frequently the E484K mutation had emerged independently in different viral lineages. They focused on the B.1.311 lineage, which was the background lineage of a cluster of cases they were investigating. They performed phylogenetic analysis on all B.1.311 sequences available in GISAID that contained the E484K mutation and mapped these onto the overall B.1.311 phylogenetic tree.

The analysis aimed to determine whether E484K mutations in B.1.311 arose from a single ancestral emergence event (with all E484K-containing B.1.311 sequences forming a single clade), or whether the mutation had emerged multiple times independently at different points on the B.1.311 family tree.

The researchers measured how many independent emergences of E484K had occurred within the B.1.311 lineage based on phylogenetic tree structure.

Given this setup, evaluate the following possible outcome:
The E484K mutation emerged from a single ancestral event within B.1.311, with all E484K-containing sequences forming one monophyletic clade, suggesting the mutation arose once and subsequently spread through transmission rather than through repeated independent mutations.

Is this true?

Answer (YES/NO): NO